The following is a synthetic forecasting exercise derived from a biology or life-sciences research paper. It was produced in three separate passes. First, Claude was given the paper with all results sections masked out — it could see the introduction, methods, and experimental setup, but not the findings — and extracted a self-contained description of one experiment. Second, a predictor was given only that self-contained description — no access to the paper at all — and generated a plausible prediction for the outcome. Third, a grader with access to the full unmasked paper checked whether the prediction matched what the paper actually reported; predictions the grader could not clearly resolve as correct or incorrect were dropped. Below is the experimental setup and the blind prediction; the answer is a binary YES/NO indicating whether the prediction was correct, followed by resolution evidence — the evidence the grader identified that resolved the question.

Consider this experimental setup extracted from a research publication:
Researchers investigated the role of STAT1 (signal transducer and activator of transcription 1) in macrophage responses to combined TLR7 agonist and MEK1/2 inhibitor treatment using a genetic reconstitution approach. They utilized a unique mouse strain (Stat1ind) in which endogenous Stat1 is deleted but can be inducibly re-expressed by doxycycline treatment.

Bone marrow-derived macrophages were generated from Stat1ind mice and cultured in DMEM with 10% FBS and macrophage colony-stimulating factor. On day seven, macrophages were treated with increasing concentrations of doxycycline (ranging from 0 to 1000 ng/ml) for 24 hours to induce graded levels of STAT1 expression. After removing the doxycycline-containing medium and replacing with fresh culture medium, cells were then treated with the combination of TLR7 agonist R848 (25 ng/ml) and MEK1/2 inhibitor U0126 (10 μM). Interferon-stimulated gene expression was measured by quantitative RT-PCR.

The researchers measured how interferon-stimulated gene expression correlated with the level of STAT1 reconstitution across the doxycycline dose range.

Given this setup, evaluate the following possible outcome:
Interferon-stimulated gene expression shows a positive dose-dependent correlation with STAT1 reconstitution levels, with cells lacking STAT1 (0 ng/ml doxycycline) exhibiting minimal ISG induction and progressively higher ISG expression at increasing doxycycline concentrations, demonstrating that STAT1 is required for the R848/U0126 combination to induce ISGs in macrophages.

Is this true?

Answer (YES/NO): NO